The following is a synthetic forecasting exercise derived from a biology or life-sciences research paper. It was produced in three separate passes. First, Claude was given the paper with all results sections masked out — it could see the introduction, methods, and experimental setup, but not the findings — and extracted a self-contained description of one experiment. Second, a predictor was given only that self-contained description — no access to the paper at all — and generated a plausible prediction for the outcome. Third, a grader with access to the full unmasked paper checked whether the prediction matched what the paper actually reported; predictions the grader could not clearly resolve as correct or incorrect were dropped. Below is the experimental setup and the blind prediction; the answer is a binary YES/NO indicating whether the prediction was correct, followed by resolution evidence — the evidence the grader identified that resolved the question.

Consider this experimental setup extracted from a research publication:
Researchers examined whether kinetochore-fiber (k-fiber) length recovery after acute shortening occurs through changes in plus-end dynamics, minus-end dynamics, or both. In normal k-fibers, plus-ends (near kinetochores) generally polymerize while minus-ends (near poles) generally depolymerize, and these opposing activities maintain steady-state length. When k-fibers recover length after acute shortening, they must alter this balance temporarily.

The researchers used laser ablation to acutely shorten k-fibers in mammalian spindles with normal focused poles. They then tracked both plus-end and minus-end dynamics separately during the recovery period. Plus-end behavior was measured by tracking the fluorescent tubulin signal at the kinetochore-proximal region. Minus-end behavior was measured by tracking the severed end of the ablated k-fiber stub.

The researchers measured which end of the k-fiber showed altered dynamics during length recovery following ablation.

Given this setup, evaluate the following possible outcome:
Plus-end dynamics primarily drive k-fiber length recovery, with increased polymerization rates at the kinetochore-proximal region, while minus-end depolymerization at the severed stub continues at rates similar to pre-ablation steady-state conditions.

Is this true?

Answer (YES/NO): NO